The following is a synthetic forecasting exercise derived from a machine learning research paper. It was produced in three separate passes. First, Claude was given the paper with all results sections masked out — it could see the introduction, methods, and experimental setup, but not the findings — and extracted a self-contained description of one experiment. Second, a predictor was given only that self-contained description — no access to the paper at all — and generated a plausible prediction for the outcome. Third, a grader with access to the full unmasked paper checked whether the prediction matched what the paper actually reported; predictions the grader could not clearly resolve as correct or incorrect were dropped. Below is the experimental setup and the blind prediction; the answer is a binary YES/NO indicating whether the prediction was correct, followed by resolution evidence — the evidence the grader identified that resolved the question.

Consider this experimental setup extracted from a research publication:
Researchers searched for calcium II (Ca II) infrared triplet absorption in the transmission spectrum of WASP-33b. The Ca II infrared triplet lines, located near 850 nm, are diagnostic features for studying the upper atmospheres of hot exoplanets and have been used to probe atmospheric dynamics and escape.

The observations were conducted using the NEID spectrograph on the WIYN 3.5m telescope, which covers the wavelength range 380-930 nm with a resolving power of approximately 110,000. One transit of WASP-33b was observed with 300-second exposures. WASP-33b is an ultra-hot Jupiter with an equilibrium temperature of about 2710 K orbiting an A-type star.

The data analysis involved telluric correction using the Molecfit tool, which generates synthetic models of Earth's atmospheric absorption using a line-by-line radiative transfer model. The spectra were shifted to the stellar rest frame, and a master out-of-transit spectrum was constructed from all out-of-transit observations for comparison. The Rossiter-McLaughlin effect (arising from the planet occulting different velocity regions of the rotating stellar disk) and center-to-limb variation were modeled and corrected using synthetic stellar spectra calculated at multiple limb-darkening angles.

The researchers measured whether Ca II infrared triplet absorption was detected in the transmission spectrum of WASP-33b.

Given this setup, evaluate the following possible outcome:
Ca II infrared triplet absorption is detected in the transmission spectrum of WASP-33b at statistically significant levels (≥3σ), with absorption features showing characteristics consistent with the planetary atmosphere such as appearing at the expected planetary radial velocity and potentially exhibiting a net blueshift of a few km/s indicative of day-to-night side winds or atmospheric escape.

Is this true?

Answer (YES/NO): NO